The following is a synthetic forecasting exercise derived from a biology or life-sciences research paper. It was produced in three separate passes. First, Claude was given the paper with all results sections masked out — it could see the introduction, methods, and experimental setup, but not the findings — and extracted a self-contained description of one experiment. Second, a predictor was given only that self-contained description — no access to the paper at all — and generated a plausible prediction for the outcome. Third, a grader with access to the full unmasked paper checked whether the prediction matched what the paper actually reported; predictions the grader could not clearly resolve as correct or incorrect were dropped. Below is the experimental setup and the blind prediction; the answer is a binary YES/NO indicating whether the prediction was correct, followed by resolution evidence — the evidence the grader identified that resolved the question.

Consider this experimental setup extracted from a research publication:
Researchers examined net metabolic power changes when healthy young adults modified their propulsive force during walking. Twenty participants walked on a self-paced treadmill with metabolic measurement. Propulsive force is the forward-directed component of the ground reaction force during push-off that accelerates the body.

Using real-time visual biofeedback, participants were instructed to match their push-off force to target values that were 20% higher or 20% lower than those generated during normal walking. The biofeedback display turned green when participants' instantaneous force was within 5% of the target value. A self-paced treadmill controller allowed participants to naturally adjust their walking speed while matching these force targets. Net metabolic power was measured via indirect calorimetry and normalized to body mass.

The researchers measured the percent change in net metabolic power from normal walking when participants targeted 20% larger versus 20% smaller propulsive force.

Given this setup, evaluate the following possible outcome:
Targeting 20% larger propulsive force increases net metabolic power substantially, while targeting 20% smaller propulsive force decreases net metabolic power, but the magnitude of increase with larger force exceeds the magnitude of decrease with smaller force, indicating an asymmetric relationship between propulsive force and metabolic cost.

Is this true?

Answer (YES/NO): YES